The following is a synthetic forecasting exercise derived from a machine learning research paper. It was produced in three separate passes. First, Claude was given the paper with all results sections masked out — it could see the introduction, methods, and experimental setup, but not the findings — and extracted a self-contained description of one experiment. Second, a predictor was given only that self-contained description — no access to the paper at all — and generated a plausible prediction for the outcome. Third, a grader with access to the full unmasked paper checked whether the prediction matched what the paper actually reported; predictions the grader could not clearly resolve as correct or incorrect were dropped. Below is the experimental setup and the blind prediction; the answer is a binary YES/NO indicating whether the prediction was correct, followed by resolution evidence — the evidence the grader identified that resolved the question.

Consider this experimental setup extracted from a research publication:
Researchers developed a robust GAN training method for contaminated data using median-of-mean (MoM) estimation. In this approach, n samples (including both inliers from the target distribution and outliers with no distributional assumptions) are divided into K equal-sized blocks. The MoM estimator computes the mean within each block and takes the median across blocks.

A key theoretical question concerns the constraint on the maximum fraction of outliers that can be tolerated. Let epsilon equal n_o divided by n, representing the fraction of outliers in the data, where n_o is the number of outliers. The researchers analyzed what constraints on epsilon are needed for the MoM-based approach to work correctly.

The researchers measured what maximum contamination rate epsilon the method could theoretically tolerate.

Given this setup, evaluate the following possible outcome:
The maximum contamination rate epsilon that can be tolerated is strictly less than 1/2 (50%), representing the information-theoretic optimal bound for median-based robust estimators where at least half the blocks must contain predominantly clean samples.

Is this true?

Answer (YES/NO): YES